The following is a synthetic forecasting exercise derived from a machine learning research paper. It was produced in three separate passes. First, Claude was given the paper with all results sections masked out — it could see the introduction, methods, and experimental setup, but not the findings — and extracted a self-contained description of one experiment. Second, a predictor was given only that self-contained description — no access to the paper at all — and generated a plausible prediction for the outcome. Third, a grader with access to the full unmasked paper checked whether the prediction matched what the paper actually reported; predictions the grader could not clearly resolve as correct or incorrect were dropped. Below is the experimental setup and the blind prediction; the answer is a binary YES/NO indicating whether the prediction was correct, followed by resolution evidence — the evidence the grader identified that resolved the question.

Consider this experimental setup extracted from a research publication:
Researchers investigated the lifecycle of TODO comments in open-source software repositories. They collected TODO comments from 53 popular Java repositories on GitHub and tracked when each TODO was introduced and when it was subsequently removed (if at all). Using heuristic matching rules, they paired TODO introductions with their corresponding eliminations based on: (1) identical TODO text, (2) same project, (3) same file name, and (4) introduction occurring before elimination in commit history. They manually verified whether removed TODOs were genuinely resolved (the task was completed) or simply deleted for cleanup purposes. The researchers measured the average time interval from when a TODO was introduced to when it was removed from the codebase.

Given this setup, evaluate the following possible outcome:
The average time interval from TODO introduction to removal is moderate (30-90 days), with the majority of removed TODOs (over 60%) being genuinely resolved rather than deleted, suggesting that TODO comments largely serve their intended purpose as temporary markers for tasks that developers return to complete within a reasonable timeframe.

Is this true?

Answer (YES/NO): NO